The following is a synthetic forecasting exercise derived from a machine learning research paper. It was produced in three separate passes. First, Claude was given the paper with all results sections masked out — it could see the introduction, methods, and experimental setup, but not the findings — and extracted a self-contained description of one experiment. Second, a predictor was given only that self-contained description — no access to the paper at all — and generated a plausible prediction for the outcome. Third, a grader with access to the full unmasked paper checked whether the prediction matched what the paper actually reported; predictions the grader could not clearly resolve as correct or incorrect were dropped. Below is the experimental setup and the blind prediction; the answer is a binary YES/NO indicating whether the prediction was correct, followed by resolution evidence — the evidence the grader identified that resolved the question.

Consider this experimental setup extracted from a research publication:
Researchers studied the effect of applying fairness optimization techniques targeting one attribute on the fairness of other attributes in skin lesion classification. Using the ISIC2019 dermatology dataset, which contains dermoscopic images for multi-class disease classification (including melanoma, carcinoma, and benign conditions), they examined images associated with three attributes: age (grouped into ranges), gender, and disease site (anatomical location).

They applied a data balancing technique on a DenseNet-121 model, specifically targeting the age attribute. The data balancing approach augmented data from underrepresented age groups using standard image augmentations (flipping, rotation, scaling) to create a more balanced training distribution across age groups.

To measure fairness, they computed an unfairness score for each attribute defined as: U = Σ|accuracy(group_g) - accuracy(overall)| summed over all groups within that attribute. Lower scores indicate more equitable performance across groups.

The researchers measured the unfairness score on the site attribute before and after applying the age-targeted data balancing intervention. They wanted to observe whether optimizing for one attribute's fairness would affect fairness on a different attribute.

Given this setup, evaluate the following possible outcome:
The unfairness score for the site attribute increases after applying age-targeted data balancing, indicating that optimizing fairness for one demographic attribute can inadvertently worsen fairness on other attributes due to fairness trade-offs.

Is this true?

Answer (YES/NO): YES